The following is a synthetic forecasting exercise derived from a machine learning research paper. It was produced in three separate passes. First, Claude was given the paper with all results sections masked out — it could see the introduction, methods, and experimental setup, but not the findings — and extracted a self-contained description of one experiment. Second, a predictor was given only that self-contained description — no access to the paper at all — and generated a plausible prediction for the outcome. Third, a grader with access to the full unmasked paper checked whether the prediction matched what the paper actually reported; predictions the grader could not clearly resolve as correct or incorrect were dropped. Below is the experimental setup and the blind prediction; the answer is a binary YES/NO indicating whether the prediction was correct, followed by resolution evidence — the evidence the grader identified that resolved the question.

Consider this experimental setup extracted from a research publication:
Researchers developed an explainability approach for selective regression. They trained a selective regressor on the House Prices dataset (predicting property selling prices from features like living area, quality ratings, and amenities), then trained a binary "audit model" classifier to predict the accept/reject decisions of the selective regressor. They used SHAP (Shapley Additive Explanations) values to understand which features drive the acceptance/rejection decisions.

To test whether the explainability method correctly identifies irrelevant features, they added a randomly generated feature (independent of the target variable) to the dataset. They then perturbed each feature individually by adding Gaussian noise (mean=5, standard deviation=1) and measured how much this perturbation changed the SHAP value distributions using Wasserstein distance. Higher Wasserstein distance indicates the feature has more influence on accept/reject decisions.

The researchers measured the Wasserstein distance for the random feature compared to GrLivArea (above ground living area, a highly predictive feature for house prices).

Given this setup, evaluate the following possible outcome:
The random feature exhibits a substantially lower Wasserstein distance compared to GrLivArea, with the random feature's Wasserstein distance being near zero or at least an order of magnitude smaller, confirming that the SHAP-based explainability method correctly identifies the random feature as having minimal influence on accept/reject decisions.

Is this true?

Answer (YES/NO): YES